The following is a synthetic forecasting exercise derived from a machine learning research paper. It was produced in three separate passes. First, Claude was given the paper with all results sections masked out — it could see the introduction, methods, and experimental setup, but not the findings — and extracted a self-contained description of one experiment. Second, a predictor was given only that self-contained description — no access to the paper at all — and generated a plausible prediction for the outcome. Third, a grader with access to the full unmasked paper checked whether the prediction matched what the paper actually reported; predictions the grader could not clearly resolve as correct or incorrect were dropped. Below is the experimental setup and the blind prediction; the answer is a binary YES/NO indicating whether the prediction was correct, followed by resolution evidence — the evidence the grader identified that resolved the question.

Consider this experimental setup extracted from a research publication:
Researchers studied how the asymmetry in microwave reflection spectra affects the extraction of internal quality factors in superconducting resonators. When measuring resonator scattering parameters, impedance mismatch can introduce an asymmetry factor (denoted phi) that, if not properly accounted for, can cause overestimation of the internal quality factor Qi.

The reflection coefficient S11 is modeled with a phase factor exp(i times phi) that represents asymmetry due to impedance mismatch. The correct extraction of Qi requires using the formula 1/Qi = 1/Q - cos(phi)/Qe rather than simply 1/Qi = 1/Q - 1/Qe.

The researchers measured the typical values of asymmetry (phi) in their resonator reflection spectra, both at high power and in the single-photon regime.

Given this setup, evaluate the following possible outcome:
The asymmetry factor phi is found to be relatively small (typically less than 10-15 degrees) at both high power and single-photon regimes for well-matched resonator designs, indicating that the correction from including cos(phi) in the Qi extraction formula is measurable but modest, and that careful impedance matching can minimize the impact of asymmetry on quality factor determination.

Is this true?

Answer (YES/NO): NO